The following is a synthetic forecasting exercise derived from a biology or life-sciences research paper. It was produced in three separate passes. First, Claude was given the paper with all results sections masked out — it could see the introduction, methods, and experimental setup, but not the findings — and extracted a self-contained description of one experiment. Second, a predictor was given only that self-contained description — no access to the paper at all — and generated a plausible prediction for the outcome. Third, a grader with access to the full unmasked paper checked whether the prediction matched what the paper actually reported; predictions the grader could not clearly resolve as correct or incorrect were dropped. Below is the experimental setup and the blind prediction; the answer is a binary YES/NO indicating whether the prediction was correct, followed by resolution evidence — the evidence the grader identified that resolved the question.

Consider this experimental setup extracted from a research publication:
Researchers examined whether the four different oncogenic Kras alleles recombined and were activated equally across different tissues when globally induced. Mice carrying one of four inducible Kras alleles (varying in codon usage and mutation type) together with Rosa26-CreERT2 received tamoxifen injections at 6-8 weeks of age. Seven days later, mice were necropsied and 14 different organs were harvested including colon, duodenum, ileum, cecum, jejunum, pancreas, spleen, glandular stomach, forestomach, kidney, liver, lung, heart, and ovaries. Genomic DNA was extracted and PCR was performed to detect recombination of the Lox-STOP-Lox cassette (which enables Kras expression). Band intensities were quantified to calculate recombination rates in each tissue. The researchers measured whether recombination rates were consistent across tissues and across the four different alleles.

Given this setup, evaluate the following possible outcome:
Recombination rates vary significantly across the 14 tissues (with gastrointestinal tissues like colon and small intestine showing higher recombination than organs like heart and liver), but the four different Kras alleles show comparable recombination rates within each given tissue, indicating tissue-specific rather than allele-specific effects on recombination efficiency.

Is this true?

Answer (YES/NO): NO